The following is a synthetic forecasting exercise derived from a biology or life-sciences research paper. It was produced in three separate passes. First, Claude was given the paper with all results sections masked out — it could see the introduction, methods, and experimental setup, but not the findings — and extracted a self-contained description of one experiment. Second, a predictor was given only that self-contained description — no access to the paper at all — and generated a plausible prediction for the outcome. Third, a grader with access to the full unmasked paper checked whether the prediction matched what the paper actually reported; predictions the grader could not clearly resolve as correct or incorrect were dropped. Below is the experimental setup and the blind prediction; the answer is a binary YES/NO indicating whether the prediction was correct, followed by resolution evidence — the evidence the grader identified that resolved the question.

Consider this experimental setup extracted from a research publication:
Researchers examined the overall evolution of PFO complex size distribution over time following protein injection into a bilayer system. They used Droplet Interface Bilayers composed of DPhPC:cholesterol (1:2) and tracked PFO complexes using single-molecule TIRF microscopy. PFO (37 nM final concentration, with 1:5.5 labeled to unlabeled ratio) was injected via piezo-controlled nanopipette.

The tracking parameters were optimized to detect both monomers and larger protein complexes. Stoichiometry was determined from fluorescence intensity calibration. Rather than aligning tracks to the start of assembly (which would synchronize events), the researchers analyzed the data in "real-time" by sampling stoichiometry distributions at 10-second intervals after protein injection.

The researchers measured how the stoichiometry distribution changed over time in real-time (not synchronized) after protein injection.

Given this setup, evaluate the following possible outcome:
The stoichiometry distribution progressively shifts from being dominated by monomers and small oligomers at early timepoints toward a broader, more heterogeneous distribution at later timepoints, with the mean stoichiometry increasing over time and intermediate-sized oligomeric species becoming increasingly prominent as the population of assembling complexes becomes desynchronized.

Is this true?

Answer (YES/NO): NO